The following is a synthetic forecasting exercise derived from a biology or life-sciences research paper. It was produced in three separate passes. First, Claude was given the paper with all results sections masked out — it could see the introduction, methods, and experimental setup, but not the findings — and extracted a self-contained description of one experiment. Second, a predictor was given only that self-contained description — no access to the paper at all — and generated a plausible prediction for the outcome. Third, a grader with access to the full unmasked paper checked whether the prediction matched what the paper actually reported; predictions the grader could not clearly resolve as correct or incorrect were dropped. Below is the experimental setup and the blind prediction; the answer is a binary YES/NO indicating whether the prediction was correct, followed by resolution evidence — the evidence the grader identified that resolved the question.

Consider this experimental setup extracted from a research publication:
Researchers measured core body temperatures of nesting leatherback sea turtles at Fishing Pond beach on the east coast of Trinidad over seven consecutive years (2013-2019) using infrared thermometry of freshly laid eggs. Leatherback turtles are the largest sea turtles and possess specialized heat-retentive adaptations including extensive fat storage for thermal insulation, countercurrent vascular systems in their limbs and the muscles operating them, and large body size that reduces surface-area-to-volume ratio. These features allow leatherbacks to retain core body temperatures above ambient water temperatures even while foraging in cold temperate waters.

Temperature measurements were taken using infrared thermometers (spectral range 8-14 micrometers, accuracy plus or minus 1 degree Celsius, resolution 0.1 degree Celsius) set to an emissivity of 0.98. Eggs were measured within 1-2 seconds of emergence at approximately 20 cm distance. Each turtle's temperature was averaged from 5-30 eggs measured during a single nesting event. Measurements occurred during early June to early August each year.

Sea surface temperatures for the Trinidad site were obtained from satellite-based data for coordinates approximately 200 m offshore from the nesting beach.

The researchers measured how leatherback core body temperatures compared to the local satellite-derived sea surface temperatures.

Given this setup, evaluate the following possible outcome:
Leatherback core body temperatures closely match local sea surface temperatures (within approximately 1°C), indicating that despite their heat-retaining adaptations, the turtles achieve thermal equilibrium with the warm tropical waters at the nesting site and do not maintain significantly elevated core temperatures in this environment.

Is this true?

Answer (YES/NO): NO